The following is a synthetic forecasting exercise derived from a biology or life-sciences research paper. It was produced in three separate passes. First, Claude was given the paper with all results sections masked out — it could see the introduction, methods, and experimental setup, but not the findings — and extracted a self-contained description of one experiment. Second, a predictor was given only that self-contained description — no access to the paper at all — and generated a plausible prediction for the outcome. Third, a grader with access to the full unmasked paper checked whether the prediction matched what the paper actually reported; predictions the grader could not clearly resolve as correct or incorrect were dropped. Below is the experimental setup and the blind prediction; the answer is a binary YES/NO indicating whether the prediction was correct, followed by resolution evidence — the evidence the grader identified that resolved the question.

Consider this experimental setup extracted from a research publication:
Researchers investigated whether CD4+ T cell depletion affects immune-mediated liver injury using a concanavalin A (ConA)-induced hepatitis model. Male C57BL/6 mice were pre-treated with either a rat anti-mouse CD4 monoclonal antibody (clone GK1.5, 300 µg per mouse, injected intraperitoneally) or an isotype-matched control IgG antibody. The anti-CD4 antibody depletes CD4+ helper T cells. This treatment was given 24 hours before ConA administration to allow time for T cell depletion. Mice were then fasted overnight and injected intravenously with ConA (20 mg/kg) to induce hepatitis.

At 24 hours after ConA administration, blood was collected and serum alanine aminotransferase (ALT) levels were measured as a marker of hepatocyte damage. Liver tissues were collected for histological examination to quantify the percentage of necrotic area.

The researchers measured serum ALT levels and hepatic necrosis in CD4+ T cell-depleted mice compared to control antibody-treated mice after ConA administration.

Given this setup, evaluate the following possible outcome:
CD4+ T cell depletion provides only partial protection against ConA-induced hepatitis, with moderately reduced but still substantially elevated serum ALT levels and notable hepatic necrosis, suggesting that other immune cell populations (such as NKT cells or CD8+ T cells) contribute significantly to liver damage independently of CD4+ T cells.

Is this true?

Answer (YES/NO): YES